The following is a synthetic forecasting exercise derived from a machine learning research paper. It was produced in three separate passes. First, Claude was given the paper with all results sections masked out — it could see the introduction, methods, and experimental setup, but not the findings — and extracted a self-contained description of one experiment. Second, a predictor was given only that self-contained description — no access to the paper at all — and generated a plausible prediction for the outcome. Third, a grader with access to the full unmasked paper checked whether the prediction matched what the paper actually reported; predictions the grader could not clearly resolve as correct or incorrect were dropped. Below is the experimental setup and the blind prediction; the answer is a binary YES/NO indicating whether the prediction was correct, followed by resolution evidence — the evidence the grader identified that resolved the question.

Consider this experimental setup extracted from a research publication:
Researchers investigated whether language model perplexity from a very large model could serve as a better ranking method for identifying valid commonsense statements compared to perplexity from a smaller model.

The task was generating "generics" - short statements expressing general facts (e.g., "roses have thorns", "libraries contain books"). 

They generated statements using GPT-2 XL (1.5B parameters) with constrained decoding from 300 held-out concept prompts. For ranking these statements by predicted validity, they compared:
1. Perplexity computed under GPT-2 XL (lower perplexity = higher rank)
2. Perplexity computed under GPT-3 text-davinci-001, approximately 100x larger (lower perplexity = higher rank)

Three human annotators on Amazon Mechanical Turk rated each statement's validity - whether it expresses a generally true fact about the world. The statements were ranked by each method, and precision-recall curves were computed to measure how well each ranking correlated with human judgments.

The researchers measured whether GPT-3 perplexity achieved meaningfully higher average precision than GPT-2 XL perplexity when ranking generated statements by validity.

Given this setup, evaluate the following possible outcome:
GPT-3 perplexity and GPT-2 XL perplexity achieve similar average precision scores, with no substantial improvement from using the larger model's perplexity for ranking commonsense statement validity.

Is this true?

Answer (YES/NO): NO